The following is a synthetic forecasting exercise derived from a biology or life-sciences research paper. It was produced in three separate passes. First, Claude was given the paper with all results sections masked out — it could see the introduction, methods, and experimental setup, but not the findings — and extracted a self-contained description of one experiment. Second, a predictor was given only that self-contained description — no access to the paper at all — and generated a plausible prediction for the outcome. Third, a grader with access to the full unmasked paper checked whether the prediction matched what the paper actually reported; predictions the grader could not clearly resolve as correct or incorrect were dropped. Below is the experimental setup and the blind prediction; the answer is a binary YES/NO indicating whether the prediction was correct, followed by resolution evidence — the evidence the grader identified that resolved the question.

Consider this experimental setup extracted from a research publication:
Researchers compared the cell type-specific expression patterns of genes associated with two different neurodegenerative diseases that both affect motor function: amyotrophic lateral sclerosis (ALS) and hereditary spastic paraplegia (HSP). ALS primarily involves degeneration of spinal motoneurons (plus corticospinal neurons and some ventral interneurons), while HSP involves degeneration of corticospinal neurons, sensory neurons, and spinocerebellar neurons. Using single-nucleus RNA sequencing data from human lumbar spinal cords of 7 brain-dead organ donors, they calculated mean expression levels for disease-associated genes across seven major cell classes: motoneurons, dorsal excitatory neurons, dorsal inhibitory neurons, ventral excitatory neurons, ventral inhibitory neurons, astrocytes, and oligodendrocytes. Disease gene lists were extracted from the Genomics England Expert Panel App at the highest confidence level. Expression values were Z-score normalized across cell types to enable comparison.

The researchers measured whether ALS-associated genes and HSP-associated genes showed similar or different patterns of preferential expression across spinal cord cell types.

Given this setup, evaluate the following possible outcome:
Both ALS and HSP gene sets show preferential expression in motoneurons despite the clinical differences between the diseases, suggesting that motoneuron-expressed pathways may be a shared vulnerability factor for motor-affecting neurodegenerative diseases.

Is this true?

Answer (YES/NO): NO